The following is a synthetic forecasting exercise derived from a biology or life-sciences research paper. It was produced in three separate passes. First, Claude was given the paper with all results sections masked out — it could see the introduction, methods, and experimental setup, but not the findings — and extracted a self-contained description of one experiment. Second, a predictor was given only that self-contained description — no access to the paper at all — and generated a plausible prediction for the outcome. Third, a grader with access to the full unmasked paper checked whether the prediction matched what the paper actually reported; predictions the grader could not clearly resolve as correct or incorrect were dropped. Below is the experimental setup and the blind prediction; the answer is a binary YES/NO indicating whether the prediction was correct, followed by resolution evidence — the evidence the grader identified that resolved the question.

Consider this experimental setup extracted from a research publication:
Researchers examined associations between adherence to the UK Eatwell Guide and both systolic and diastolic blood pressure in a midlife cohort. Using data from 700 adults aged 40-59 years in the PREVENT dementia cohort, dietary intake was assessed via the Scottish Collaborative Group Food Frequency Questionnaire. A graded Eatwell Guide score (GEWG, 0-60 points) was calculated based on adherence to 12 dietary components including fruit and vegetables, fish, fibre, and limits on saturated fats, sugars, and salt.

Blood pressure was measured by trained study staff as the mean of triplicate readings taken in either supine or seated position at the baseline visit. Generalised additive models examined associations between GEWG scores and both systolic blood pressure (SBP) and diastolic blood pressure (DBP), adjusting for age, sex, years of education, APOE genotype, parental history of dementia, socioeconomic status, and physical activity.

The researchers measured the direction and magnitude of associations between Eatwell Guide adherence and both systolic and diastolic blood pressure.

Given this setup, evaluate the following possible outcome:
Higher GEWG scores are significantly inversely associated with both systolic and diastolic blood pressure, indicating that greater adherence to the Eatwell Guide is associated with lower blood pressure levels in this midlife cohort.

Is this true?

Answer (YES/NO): YES